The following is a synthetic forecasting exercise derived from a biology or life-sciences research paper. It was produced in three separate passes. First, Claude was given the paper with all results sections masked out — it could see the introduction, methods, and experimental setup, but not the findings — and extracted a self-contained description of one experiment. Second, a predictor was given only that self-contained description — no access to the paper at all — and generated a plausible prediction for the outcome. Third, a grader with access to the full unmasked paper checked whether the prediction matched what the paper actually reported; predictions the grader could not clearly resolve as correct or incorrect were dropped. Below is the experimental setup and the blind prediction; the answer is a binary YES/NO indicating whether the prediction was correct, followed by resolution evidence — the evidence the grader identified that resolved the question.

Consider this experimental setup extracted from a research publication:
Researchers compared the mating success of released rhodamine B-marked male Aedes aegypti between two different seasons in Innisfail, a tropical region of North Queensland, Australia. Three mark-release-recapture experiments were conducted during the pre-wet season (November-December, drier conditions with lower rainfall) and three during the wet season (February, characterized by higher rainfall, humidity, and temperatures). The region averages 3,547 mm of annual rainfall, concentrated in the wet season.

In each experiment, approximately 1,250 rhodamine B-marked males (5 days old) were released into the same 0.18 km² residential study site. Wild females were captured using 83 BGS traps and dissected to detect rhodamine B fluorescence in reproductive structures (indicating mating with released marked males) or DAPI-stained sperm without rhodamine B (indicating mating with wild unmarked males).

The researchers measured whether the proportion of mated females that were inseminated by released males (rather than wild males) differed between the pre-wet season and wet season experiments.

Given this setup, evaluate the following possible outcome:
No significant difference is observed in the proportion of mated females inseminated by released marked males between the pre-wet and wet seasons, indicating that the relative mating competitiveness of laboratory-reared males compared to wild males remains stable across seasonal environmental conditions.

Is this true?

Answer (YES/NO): NO